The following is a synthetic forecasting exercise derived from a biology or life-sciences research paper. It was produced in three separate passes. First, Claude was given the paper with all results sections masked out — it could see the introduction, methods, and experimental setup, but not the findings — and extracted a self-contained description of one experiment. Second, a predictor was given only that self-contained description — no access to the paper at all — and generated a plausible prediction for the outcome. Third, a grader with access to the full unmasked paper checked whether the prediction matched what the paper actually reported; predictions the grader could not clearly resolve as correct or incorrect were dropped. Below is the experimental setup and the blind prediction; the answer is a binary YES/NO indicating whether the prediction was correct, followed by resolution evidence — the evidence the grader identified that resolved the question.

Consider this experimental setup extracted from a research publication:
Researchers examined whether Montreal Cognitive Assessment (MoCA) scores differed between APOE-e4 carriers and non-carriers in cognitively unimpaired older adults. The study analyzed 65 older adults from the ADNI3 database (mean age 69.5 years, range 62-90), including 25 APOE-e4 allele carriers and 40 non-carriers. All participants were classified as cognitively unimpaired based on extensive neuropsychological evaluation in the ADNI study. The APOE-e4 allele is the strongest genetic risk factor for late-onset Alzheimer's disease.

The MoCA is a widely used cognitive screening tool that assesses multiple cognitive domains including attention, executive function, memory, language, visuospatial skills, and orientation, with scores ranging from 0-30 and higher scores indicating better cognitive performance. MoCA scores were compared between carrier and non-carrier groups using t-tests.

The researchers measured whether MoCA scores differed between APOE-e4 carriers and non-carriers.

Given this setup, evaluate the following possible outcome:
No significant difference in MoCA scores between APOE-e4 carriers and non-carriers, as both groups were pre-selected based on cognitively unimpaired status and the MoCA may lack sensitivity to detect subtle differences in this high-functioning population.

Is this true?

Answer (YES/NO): YES